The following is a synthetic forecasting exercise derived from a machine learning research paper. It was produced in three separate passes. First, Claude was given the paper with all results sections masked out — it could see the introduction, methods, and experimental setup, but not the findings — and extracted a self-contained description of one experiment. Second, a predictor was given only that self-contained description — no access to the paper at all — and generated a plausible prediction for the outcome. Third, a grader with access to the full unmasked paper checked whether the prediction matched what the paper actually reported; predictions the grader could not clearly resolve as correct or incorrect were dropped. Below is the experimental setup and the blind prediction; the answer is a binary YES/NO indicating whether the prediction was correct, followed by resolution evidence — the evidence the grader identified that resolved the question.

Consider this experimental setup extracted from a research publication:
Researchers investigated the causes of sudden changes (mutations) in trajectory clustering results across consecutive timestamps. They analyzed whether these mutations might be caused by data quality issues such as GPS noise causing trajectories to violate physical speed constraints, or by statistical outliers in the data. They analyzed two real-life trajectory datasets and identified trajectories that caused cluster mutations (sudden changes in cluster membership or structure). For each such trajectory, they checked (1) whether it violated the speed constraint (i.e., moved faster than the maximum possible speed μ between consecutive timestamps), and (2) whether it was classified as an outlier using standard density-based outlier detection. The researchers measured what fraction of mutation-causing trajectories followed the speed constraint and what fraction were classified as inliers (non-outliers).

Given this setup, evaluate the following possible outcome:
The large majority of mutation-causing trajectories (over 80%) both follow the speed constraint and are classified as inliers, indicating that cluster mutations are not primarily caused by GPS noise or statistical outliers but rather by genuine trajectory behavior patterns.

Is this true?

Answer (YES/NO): NO